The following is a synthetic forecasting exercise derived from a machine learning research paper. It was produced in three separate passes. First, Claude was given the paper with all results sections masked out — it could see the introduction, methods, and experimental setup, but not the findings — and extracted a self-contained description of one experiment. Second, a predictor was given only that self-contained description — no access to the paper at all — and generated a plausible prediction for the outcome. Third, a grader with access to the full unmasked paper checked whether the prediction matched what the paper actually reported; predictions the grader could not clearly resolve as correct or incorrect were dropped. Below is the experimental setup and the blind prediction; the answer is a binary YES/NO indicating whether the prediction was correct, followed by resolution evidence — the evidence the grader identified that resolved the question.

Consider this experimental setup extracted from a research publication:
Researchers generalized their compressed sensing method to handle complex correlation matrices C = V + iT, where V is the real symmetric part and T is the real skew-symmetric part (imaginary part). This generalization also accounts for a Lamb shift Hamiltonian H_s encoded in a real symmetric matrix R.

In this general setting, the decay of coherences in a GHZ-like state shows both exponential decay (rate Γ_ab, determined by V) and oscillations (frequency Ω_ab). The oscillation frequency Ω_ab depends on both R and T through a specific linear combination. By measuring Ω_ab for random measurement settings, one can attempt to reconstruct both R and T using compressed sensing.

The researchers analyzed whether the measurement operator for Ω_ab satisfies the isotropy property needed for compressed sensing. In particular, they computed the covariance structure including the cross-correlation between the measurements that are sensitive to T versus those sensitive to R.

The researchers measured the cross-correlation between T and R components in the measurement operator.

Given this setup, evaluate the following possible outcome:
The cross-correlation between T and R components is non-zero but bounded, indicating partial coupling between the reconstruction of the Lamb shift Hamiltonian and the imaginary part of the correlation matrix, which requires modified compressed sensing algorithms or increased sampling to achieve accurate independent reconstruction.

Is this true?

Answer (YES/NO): NO